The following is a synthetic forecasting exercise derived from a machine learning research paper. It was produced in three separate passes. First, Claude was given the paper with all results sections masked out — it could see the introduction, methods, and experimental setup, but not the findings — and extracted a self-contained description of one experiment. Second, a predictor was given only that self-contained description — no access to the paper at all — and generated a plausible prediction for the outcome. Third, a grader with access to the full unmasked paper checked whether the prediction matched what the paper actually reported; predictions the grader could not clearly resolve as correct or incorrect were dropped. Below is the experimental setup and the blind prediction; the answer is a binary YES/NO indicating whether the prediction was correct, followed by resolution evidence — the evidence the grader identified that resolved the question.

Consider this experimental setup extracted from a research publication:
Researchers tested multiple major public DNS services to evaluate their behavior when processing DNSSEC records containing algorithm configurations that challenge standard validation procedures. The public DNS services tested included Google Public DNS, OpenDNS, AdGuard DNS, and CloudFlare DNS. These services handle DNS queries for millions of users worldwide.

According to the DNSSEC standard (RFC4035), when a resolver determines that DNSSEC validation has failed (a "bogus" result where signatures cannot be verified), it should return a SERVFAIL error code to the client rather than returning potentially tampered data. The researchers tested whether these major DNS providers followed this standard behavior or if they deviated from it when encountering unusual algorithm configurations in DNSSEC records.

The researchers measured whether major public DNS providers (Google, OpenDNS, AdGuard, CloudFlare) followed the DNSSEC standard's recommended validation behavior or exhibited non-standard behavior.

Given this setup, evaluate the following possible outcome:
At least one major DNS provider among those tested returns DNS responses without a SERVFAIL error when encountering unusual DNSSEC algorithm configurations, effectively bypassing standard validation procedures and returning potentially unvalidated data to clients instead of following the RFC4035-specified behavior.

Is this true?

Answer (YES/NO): YES